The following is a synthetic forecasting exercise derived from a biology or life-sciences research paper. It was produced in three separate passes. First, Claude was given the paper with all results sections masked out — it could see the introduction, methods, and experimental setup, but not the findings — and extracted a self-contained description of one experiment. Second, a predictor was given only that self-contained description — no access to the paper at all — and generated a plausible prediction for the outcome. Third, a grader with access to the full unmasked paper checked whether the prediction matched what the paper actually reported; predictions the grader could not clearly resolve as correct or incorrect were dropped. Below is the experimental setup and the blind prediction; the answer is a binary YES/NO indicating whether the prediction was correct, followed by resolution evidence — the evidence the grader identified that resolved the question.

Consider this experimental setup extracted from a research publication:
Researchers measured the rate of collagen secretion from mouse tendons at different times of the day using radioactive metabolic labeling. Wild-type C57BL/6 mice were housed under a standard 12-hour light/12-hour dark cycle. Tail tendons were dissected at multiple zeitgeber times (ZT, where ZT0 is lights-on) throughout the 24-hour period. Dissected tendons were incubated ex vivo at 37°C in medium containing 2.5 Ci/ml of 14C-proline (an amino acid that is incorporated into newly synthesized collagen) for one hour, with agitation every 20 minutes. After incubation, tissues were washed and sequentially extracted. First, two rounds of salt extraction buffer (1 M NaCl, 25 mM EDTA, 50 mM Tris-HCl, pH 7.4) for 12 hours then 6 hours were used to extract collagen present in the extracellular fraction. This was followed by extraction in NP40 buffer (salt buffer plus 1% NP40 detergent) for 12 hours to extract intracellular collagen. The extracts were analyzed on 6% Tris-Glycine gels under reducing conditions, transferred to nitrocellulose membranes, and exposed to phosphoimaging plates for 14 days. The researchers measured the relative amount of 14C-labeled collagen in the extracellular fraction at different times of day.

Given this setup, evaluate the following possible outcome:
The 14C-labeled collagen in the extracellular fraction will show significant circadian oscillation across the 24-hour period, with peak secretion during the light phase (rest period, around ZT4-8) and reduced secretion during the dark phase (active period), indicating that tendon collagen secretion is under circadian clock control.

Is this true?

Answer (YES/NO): NO